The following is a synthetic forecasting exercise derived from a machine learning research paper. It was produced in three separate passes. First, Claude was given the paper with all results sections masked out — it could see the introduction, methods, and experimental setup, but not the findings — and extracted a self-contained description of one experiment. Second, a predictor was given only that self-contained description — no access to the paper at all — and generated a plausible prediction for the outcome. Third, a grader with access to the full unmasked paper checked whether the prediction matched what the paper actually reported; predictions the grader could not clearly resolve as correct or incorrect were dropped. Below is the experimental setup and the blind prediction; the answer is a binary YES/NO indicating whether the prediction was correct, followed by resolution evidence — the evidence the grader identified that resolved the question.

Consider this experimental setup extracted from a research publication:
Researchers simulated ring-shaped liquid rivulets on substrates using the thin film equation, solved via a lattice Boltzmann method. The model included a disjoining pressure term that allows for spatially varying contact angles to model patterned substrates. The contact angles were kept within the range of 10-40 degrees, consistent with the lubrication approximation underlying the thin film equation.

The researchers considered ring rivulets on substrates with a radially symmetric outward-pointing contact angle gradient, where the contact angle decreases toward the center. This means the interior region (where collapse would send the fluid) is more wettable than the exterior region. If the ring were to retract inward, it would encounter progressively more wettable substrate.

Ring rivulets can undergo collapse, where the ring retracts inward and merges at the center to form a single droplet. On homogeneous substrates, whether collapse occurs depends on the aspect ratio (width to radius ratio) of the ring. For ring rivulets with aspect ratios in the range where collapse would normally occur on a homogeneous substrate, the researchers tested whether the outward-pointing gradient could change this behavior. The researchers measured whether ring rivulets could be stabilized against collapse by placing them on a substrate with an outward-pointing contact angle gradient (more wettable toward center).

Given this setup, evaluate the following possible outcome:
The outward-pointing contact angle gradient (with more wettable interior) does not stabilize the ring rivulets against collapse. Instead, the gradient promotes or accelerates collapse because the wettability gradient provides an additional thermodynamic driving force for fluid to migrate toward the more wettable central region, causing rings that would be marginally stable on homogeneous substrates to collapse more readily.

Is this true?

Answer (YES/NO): YES